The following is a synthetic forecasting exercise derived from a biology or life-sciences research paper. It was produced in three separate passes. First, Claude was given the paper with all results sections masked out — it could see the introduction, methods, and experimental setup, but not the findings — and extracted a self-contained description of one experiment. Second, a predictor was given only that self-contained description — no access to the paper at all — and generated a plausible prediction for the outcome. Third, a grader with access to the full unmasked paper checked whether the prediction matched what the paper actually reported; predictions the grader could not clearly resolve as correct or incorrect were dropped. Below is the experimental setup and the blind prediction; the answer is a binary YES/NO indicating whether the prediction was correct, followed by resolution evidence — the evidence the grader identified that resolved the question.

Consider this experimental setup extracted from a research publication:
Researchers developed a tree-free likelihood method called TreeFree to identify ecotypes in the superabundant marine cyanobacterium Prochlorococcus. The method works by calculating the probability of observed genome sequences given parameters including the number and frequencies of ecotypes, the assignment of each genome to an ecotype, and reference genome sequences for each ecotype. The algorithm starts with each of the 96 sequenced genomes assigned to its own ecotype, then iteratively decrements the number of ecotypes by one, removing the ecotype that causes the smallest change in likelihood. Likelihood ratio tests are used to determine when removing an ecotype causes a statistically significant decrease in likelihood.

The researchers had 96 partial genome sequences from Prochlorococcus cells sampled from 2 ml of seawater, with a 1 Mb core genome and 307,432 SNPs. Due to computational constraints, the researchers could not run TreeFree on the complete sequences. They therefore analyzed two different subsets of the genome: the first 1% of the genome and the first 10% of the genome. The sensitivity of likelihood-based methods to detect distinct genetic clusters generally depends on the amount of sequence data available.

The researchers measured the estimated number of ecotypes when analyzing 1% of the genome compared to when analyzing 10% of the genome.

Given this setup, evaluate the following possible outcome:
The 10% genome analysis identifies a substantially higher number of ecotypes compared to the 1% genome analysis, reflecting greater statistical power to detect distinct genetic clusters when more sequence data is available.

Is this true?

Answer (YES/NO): YES